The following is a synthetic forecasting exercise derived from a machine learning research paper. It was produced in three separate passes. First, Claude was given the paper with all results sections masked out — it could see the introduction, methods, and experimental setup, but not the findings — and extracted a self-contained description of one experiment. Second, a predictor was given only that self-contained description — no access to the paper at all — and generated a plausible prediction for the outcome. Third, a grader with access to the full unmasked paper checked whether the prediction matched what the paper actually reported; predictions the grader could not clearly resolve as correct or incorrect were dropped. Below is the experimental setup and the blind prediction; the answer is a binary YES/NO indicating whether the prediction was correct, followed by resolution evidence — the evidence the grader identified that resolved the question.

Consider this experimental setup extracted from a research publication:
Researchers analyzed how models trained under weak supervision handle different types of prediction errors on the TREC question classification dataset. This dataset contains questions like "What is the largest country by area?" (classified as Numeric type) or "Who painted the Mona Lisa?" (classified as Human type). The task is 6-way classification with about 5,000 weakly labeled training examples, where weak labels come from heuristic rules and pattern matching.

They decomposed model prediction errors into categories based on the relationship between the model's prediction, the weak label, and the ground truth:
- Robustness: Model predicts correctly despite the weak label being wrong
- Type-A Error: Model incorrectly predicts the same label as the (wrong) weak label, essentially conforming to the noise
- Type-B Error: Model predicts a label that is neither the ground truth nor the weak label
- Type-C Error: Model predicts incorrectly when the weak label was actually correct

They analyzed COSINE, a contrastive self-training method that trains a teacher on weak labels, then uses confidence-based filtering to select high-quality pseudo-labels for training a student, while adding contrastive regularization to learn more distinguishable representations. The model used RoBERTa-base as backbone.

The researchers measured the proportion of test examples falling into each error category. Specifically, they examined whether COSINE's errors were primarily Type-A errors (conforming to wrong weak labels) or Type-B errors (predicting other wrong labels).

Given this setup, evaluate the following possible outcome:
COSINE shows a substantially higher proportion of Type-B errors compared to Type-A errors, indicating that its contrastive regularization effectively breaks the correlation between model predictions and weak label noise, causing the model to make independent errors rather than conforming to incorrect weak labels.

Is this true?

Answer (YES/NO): NO